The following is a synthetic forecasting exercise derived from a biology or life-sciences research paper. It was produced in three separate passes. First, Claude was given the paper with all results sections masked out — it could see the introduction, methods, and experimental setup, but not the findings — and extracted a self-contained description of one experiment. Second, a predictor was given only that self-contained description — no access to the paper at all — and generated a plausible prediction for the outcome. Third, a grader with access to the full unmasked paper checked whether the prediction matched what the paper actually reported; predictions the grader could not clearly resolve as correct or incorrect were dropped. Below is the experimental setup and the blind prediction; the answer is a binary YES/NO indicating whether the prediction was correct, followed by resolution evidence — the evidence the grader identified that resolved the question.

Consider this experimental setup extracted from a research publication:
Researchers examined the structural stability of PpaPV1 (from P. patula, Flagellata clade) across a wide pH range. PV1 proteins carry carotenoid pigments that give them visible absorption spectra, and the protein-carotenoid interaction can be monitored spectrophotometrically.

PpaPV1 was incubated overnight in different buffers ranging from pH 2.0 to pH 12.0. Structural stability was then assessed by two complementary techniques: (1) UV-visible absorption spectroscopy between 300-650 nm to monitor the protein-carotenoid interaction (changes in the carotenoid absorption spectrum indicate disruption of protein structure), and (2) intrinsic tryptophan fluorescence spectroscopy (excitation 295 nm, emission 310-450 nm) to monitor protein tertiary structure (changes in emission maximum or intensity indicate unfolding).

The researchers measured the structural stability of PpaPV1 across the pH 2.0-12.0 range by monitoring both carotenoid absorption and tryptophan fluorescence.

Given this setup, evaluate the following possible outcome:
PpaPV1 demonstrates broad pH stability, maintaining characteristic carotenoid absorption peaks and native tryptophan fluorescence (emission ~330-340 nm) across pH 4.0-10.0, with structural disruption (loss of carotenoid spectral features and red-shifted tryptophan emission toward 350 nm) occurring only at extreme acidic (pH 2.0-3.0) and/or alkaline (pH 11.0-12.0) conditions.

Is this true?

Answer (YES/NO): NO